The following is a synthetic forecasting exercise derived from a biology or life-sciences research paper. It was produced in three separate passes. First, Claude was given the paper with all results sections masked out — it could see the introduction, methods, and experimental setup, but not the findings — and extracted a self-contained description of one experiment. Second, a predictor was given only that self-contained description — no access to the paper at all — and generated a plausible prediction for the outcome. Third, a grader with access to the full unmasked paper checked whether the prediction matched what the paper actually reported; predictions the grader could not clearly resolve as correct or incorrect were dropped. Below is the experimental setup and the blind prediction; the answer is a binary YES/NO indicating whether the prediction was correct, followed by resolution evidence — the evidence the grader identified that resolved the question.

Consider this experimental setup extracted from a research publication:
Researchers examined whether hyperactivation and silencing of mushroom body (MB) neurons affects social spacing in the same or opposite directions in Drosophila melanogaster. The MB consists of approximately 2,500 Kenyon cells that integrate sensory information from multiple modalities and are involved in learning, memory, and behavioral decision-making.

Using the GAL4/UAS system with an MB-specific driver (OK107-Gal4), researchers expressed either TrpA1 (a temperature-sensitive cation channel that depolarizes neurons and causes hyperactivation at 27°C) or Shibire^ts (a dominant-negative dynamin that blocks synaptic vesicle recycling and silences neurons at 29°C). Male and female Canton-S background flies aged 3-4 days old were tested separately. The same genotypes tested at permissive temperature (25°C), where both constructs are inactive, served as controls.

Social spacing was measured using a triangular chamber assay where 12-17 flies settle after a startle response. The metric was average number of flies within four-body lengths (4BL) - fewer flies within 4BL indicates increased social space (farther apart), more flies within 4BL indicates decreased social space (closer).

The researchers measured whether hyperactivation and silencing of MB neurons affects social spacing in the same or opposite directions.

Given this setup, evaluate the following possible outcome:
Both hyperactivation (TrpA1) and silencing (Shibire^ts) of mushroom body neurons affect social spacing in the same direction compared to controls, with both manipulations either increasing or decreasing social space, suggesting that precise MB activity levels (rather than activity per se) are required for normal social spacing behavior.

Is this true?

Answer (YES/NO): YES